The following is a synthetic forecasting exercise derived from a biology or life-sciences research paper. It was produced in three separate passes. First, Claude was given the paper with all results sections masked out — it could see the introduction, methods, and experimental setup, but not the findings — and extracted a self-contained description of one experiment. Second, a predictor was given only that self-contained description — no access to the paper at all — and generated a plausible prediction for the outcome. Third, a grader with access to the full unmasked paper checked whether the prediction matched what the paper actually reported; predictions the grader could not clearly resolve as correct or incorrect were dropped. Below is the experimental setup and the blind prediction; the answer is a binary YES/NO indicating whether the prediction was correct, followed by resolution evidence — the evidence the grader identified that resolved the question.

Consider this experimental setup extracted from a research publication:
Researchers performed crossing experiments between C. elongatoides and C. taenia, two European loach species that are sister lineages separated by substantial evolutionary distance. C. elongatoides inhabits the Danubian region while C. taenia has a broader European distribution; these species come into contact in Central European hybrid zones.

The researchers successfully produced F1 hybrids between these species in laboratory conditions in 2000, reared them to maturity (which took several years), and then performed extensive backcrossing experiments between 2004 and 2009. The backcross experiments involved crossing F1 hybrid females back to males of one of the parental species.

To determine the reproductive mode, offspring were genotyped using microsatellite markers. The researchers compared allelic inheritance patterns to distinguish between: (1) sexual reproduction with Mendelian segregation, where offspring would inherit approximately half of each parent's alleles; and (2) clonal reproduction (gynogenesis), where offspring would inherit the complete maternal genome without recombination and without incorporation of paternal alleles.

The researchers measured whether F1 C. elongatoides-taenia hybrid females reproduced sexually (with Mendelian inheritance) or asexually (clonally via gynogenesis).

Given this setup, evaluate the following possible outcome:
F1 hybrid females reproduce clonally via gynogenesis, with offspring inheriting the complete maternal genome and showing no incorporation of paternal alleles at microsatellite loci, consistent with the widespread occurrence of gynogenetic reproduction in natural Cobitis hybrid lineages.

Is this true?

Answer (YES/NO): NO